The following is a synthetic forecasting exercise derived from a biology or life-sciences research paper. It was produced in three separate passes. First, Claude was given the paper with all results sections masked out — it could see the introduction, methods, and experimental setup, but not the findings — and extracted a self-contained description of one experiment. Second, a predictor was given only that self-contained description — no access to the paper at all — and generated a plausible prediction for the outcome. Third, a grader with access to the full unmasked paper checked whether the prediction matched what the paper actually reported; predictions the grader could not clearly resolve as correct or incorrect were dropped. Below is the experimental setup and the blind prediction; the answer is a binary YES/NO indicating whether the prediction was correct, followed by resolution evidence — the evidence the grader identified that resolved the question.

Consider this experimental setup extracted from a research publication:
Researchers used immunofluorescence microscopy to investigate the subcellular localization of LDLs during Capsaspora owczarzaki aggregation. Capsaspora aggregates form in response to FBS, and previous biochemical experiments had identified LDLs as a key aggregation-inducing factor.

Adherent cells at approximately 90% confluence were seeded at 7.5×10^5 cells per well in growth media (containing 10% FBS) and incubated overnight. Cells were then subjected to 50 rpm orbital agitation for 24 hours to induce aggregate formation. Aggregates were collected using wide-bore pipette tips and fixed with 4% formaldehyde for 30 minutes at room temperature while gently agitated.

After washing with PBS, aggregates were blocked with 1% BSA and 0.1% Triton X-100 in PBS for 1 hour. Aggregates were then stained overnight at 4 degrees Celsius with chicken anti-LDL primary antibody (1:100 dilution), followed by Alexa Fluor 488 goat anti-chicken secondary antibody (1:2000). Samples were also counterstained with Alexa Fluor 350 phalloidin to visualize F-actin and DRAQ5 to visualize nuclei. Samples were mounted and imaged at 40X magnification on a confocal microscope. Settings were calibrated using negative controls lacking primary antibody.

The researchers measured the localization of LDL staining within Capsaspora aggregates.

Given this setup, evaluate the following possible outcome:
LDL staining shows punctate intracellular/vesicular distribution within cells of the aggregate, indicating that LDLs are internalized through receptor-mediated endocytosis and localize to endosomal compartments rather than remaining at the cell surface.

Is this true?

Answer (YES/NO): YES